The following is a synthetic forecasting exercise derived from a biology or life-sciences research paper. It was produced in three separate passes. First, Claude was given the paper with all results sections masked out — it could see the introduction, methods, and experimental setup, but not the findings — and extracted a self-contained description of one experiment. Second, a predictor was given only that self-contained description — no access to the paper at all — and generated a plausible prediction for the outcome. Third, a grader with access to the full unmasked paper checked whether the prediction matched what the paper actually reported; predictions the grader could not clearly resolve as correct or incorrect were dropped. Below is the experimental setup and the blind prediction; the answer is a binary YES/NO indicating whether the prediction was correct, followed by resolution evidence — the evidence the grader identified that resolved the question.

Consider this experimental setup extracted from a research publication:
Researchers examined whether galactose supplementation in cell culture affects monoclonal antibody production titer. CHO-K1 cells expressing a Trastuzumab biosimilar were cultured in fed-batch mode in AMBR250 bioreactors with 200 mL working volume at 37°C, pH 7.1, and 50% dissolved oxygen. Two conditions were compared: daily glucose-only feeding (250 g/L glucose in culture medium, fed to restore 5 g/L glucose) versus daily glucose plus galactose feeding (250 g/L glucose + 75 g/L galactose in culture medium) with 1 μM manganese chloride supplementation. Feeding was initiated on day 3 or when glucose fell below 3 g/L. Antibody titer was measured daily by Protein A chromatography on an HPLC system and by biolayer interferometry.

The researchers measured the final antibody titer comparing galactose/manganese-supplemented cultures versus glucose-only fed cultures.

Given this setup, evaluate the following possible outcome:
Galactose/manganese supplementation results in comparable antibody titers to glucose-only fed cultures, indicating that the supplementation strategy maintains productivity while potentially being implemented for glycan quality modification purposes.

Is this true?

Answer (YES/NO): YES